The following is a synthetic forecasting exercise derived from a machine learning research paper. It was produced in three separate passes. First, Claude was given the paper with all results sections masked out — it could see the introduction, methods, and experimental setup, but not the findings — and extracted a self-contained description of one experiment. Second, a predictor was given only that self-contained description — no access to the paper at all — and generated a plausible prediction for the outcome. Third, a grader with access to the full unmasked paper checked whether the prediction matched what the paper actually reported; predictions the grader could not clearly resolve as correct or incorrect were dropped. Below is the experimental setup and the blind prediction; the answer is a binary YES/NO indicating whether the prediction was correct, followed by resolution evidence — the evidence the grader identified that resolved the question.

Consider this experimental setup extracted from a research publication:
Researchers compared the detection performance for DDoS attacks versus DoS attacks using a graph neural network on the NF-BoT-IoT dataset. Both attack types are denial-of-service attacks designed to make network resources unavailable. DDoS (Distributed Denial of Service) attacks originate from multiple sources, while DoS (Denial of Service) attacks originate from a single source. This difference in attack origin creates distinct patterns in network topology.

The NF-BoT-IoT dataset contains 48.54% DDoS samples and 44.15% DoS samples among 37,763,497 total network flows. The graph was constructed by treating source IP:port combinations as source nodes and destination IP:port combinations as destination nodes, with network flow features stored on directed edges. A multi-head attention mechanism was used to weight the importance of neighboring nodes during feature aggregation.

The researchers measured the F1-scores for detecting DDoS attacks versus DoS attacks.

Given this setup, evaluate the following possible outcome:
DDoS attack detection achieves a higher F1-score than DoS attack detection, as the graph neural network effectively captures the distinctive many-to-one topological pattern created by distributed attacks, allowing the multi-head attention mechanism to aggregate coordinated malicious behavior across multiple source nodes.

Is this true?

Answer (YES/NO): YES